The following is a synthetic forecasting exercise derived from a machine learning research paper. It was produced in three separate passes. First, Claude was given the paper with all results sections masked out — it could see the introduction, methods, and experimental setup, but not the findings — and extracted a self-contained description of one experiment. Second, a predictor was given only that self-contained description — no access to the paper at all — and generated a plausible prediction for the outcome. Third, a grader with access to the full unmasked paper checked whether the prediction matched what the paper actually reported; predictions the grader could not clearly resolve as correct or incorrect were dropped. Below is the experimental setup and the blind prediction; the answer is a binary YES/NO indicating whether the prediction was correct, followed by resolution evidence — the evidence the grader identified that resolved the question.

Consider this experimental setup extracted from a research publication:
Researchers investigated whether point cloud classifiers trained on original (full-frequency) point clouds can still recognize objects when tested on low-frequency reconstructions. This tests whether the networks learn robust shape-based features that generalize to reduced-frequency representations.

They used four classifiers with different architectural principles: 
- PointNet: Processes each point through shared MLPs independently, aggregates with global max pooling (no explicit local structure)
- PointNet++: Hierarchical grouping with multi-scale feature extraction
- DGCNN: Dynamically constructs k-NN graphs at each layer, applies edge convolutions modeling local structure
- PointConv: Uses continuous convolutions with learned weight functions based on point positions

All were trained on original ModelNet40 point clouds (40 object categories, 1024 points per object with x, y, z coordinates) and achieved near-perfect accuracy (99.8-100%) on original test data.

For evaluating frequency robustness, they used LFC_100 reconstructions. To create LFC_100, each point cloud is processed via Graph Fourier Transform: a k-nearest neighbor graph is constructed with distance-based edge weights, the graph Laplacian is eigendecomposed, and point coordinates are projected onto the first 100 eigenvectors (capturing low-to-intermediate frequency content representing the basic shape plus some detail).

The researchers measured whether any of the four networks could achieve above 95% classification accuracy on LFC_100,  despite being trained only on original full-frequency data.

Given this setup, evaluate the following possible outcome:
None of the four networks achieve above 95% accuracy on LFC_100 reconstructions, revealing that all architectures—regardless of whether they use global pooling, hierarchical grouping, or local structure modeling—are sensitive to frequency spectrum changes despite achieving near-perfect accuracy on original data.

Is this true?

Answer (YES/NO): NO